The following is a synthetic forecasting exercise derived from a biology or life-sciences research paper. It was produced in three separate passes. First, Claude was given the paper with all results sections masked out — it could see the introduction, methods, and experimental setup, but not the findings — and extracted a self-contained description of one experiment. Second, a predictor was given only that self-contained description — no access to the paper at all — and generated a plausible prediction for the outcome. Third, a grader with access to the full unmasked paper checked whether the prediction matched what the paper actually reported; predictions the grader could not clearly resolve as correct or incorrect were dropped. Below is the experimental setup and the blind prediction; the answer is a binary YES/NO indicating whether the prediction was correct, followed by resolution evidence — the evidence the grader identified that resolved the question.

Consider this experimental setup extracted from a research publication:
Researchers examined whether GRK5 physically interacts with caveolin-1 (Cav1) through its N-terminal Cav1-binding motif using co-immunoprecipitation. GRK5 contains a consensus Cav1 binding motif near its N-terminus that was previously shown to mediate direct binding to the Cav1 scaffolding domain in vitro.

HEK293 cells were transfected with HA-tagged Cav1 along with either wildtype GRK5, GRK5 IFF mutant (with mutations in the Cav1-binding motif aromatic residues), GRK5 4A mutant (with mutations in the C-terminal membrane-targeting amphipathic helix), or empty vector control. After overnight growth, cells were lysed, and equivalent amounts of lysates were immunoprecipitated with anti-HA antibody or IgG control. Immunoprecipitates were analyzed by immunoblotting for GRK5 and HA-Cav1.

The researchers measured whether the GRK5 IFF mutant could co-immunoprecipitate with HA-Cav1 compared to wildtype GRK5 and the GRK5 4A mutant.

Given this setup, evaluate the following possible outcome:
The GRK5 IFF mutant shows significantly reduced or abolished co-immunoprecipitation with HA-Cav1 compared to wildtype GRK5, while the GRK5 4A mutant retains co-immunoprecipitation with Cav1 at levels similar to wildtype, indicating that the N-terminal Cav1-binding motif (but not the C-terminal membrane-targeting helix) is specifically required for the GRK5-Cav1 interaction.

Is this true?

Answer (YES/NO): YES